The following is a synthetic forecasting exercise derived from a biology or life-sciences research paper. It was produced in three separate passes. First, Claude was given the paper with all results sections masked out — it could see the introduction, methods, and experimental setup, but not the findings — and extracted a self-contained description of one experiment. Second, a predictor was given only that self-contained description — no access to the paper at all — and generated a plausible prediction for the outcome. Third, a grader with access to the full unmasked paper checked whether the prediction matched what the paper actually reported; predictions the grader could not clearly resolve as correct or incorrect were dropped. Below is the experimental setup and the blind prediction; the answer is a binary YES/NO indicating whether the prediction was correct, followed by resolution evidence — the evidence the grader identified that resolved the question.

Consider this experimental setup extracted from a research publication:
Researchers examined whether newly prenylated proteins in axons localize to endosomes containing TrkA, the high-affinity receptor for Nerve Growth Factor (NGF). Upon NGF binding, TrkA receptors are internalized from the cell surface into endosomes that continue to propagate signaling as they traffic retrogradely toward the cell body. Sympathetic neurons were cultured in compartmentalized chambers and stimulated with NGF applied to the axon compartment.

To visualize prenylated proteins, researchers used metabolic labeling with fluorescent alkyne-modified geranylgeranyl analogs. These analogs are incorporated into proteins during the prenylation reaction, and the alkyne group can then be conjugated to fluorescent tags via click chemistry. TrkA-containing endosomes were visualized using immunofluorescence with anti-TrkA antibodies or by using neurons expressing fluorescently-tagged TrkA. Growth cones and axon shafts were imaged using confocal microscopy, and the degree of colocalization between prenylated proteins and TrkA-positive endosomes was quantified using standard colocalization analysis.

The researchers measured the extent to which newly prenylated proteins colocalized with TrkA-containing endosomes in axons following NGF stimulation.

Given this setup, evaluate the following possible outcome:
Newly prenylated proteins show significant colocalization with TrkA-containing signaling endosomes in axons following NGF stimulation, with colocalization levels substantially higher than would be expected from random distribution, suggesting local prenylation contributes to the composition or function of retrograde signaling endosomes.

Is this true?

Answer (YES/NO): YES